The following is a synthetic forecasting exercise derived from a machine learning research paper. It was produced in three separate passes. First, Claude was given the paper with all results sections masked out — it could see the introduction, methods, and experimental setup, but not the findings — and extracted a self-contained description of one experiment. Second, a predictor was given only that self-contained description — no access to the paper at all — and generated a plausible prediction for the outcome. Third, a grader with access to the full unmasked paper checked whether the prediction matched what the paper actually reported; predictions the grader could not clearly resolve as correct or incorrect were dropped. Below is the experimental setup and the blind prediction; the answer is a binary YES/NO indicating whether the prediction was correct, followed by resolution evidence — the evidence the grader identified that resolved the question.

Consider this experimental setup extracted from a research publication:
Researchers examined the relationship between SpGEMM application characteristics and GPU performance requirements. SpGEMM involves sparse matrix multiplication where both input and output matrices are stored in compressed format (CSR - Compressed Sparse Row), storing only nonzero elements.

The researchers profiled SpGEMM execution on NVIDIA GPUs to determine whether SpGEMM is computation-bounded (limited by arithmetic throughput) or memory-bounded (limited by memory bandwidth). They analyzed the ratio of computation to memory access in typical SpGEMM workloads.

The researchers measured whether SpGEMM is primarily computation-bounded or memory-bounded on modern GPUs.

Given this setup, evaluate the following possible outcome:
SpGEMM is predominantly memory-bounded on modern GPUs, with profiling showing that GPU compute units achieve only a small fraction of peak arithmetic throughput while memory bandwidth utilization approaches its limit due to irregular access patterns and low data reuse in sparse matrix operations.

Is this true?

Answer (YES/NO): NO